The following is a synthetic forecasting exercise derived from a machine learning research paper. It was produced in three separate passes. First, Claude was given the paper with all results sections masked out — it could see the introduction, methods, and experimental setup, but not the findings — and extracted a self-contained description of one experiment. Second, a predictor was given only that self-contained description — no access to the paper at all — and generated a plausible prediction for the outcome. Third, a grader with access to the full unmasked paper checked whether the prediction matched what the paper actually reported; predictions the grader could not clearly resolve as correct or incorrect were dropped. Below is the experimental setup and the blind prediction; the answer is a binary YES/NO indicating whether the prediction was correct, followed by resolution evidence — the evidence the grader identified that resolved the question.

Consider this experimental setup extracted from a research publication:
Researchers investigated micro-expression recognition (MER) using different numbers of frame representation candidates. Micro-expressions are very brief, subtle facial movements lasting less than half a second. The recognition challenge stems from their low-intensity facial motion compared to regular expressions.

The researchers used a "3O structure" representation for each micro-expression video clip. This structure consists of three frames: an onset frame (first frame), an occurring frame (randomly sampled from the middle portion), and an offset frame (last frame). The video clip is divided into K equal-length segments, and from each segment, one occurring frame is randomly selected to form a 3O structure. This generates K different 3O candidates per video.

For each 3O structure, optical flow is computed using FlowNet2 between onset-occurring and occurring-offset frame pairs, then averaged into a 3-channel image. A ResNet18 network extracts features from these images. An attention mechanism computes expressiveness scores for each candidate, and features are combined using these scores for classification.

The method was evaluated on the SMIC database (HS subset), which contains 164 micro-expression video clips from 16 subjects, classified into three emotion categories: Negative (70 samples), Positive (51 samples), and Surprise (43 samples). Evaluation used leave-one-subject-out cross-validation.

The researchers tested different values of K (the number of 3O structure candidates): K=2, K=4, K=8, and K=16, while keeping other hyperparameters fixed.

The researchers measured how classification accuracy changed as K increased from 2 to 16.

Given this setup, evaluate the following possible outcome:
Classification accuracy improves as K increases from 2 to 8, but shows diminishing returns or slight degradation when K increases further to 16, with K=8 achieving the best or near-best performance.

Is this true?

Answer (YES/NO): NO